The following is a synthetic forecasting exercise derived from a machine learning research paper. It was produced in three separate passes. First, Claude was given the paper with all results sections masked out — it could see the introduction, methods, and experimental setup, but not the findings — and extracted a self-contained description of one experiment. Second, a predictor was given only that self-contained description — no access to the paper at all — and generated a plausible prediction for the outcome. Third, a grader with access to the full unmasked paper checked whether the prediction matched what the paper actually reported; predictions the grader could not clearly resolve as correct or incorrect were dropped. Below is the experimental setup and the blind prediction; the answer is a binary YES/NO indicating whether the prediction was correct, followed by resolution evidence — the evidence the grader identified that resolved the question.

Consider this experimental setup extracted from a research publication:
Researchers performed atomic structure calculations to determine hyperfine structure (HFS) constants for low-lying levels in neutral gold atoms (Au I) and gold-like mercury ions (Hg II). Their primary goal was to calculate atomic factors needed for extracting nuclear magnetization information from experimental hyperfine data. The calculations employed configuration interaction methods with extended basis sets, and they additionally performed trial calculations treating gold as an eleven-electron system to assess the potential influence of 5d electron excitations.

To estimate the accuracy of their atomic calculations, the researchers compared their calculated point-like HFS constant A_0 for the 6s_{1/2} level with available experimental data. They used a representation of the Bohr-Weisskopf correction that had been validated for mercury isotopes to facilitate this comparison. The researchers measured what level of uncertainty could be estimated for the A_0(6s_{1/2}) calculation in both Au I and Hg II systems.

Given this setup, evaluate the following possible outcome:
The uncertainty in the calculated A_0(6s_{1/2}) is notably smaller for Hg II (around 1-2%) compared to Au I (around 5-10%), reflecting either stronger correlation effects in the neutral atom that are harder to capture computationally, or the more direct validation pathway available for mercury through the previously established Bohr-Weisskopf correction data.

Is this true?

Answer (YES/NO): NO